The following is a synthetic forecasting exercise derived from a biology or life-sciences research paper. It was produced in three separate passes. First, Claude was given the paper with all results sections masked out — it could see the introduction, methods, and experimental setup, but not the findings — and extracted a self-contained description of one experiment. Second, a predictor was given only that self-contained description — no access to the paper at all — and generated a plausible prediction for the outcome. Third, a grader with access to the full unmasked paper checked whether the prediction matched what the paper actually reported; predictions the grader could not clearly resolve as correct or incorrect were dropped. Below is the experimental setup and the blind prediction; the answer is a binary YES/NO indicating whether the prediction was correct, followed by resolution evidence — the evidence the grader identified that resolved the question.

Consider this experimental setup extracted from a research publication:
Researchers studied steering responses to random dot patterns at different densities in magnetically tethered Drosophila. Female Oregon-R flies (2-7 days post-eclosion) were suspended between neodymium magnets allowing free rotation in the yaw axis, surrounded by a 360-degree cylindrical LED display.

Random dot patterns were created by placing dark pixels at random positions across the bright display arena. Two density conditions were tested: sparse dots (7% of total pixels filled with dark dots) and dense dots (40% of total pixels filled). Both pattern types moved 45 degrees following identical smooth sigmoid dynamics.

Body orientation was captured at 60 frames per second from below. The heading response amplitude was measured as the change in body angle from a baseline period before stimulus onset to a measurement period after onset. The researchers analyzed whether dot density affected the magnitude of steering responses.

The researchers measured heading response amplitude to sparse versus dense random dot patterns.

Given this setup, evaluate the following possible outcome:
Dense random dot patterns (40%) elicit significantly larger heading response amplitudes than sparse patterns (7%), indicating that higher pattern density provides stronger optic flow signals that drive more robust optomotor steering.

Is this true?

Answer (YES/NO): YES